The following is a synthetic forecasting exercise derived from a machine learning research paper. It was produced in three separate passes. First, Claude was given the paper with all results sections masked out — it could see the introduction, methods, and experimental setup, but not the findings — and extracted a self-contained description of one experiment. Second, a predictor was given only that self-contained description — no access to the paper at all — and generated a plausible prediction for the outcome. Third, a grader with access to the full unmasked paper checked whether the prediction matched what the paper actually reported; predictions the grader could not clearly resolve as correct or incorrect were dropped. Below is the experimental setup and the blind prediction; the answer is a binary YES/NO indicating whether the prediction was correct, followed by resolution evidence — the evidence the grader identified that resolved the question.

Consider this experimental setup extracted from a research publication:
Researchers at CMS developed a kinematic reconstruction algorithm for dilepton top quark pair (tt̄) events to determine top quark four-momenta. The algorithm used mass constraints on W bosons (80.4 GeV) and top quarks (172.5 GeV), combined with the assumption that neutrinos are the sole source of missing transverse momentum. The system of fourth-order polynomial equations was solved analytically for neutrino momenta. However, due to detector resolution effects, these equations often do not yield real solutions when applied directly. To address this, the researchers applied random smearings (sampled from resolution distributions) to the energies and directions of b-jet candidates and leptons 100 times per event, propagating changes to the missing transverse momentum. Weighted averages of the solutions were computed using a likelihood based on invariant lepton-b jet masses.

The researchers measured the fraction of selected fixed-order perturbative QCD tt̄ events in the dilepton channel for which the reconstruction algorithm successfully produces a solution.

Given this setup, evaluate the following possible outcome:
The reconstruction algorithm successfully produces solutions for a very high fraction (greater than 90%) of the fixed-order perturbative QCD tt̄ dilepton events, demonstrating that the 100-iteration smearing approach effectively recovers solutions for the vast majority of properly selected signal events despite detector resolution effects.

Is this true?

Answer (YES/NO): NO